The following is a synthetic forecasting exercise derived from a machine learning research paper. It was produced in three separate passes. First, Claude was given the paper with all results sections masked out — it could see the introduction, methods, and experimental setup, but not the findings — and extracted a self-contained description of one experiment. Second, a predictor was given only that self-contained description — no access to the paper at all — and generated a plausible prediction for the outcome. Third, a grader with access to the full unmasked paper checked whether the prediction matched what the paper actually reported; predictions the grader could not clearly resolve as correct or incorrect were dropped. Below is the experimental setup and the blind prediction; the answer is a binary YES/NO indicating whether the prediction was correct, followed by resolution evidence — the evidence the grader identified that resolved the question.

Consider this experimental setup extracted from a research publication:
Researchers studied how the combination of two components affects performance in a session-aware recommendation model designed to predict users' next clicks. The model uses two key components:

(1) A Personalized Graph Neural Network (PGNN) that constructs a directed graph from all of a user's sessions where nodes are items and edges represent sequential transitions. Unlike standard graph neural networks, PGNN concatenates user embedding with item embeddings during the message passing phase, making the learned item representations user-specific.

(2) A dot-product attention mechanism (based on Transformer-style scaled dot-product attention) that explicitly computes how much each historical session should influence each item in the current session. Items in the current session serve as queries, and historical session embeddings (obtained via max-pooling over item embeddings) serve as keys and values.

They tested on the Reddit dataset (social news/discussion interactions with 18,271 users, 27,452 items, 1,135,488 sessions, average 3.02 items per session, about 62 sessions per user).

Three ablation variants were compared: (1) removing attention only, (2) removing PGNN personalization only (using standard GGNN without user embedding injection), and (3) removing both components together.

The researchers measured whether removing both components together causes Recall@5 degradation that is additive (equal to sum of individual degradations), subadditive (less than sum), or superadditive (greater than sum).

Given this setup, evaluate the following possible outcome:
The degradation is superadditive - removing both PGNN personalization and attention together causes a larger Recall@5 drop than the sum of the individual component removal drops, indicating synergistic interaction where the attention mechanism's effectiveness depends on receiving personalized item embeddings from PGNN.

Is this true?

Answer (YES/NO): YES